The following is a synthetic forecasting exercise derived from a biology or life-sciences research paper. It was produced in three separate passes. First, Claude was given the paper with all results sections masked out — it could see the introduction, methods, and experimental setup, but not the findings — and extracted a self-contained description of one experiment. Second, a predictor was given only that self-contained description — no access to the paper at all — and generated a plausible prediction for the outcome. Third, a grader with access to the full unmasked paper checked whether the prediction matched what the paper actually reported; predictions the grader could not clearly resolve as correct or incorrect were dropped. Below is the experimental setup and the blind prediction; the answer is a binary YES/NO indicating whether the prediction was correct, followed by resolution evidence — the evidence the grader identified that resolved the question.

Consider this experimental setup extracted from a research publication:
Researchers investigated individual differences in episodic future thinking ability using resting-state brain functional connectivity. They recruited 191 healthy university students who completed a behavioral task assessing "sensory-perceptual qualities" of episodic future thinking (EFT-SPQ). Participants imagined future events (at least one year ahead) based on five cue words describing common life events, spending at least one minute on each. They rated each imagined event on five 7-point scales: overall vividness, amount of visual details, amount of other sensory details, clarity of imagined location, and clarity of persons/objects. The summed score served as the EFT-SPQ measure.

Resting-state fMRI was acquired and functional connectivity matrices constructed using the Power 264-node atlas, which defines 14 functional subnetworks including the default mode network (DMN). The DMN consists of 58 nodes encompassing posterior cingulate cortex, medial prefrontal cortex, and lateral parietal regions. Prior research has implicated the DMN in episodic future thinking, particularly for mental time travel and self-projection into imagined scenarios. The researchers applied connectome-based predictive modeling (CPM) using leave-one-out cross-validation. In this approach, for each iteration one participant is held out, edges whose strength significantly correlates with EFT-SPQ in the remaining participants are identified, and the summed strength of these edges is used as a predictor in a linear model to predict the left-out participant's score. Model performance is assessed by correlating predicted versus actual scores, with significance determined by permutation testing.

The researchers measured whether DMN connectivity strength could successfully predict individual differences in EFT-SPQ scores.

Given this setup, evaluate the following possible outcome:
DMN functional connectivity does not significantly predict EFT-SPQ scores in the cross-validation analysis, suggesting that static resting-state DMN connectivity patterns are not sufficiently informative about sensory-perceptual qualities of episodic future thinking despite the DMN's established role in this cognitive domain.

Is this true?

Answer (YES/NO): YES